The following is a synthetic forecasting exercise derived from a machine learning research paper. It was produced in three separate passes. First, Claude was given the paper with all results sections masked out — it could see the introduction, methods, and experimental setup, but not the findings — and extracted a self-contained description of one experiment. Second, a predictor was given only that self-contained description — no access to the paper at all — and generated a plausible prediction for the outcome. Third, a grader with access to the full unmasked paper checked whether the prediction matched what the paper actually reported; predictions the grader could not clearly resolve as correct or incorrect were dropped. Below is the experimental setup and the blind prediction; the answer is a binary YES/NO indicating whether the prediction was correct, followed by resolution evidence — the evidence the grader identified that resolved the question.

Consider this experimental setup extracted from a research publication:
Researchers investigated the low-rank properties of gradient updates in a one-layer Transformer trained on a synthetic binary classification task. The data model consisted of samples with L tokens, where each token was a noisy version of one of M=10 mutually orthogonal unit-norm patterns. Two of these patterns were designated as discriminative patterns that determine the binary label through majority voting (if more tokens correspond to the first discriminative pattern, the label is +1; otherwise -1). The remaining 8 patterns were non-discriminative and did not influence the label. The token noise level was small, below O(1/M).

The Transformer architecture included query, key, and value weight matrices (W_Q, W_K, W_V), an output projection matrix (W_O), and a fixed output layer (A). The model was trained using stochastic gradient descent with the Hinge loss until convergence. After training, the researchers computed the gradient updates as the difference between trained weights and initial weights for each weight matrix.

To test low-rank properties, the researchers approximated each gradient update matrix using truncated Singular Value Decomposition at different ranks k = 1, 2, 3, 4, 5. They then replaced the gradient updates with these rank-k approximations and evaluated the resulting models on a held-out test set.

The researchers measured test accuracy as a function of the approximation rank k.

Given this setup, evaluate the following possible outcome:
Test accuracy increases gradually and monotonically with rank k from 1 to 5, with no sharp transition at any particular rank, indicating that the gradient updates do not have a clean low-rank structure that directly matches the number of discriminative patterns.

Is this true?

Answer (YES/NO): NO